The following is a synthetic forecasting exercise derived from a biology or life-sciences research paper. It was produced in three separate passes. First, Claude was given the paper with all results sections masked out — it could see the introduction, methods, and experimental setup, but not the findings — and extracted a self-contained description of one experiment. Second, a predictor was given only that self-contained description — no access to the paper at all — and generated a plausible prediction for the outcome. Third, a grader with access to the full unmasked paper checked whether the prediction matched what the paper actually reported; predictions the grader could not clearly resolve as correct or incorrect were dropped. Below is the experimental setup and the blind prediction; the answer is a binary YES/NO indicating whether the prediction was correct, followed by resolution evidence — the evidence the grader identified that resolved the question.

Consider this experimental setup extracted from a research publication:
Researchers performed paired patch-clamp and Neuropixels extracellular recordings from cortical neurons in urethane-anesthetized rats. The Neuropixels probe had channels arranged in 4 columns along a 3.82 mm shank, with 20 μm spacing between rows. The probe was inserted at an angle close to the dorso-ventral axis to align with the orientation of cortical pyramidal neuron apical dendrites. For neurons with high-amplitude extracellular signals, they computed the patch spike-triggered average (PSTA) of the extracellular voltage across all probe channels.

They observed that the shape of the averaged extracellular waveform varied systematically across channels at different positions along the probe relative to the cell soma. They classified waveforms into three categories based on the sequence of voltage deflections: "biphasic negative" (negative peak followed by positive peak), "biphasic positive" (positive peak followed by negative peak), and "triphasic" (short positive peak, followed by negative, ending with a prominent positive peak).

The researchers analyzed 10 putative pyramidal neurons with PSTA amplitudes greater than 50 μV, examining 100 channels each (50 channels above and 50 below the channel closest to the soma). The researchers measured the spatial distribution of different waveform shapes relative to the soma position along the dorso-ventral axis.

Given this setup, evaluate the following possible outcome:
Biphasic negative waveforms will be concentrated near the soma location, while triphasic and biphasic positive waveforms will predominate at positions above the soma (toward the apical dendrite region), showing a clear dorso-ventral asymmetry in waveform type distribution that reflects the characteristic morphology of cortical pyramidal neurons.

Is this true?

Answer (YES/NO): YES